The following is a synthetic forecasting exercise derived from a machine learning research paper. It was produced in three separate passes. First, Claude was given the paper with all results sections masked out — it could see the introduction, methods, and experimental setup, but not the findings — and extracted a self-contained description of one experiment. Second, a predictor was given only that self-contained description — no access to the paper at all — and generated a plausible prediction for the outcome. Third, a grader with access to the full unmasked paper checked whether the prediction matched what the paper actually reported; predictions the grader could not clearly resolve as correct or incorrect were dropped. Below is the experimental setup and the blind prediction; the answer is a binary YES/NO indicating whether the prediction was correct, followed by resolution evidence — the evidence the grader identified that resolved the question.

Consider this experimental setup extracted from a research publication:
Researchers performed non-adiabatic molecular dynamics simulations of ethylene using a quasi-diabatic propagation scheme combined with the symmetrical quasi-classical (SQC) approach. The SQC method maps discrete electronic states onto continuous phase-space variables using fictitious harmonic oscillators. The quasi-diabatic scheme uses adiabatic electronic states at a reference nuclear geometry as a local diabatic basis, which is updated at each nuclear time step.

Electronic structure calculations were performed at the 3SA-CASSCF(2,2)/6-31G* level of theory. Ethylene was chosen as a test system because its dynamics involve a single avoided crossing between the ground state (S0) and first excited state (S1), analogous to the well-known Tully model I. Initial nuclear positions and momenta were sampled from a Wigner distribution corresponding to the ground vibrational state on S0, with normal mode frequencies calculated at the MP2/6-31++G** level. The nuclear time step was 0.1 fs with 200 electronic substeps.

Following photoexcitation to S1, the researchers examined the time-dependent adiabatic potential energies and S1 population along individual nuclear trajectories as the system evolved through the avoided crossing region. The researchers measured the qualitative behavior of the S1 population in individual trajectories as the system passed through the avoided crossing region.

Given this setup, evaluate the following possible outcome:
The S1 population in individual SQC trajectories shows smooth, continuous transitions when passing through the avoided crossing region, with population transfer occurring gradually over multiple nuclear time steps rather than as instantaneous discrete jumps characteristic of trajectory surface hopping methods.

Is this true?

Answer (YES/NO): NO